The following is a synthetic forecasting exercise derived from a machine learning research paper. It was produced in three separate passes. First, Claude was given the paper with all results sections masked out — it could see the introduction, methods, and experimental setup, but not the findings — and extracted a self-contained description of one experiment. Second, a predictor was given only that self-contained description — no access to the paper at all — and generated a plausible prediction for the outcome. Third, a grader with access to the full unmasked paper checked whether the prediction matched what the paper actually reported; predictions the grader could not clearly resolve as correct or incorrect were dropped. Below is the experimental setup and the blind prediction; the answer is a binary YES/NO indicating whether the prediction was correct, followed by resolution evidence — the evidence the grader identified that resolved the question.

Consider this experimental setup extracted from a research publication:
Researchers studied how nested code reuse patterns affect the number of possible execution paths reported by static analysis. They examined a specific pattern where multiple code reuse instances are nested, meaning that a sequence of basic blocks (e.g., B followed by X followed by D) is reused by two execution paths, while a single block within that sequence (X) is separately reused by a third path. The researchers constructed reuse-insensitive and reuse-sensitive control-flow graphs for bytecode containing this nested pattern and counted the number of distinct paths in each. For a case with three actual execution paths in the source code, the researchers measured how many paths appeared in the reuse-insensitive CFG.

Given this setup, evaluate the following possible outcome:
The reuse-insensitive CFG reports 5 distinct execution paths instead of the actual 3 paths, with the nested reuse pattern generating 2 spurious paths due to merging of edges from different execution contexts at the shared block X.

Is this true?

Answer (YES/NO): NO